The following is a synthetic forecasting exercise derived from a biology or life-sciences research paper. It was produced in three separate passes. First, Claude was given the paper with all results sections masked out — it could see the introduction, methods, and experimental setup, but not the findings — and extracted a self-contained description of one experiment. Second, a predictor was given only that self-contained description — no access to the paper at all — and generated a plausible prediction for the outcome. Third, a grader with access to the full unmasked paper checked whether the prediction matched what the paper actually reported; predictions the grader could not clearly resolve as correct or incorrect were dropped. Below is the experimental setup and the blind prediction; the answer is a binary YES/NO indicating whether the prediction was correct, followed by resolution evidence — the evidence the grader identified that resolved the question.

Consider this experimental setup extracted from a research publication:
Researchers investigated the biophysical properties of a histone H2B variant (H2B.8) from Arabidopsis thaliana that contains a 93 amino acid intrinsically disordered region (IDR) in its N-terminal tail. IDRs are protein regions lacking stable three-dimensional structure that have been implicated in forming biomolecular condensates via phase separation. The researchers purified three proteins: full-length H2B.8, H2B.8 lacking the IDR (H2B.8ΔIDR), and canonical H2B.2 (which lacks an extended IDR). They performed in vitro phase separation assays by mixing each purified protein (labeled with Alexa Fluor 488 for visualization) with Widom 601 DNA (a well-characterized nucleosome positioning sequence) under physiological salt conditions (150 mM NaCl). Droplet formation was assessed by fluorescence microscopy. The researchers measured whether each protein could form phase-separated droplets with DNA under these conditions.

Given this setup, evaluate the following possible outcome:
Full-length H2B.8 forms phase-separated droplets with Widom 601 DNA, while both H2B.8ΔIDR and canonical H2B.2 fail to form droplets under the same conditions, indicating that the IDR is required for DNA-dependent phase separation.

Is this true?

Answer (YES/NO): YES